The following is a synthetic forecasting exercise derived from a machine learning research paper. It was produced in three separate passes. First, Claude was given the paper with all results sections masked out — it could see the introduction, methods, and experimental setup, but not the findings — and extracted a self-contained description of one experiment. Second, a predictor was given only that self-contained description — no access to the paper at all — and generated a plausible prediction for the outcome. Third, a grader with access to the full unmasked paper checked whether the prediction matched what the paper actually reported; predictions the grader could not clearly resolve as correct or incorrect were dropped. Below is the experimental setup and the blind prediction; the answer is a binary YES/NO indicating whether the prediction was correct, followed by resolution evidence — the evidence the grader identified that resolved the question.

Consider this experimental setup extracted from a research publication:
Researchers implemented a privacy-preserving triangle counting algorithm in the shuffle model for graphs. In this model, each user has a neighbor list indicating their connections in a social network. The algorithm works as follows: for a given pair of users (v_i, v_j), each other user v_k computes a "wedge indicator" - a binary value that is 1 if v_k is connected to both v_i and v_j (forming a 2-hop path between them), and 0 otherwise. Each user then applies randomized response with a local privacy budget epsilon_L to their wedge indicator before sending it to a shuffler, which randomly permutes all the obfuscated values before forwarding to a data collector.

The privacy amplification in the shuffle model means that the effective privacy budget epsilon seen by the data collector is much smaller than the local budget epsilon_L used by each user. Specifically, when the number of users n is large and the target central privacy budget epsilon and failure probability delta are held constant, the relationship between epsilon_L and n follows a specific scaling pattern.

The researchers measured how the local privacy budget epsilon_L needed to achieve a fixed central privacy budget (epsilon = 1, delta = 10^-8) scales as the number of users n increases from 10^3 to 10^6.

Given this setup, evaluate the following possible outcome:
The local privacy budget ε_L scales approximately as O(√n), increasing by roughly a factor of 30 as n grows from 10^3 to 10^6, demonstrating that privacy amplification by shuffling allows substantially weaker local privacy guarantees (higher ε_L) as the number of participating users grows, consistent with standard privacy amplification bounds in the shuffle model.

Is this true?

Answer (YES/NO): NO